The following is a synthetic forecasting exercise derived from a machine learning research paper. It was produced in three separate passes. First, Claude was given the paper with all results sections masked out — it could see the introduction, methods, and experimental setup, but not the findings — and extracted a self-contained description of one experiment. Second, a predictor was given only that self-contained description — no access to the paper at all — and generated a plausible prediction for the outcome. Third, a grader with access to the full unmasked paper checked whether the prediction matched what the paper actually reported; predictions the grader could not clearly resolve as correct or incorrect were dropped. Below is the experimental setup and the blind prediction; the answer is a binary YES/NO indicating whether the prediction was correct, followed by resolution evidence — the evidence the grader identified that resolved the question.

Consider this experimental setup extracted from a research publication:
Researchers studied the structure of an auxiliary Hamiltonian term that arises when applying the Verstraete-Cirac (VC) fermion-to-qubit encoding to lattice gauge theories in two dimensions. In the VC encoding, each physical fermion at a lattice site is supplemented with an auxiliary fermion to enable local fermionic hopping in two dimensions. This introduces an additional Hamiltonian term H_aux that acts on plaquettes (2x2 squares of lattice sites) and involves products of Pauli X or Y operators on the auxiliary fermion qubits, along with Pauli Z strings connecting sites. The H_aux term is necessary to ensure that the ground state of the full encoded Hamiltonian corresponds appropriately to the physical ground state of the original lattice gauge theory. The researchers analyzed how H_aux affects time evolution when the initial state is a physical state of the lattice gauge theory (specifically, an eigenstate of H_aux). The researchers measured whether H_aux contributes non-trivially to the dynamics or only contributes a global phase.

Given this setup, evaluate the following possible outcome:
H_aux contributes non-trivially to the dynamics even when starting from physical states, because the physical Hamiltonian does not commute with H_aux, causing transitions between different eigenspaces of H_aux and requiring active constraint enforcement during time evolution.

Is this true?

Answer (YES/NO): NO